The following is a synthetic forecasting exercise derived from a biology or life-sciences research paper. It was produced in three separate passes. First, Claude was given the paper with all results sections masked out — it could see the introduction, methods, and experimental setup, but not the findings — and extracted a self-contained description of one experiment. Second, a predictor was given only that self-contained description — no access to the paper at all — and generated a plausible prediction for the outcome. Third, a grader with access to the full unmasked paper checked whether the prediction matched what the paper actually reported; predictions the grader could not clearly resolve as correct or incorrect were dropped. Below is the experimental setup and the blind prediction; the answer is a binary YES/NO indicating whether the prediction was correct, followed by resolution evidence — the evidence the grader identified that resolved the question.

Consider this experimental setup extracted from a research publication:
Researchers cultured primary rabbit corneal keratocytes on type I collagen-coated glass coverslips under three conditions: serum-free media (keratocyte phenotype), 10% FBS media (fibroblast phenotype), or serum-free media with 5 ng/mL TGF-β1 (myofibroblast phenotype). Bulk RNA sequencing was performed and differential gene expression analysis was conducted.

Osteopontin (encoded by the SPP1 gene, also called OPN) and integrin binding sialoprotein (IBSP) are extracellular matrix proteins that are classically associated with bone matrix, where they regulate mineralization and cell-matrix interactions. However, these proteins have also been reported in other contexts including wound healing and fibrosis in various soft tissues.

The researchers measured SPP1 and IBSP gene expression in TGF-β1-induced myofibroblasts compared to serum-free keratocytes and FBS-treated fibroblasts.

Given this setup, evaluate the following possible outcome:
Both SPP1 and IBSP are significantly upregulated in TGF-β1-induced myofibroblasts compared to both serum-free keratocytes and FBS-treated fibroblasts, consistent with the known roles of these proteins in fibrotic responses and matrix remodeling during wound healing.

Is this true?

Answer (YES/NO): YES